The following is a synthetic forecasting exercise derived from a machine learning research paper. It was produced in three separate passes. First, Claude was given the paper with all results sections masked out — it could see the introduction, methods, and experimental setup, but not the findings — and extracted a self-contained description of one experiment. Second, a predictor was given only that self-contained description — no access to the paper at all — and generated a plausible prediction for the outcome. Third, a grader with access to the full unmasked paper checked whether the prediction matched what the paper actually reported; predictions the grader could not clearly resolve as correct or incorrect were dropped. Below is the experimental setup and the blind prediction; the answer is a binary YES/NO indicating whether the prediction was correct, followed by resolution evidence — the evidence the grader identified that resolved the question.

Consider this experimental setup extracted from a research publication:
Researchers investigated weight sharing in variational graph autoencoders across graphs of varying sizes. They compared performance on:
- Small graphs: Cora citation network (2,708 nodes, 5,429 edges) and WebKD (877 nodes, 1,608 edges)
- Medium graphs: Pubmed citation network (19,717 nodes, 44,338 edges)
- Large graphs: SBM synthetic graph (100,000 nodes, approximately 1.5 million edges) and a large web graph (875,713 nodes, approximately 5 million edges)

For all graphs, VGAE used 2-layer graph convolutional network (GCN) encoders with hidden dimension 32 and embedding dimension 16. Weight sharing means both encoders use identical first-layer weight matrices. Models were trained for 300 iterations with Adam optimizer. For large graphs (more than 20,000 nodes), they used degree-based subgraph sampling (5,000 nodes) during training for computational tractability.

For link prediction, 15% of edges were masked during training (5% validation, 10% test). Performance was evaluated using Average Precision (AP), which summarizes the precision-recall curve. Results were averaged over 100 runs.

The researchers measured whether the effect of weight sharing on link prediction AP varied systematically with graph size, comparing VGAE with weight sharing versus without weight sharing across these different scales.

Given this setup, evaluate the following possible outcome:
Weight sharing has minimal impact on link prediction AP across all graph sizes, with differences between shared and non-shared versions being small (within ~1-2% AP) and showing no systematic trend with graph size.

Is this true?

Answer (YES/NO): YES